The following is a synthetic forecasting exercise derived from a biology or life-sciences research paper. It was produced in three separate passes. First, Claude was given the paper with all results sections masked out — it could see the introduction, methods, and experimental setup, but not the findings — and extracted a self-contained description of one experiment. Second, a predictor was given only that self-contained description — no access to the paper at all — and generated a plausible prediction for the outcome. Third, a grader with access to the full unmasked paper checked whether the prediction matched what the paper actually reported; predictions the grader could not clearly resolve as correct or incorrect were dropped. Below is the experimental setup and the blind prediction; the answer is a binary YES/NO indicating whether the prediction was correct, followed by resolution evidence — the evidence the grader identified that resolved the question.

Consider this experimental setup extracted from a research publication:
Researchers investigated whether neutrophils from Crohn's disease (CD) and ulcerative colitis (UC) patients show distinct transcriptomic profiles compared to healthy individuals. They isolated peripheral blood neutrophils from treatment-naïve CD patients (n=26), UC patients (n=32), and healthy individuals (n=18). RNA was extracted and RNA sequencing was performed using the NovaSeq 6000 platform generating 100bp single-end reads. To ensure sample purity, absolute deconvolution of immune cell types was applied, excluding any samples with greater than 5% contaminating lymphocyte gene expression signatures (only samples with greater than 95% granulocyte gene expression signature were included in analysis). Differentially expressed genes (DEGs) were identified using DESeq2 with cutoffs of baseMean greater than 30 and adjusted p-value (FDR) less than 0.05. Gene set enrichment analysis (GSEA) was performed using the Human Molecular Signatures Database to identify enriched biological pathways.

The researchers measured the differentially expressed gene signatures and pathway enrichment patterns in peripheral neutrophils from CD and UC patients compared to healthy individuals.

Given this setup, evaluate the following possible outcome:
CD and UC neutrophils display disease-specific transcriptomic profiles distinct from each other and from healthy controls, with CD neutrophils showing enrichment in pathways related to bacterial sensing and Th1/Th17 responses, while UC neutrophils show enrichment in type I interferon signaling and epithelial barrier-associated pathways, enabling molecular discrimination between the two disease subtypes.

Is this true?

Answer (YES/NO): NO